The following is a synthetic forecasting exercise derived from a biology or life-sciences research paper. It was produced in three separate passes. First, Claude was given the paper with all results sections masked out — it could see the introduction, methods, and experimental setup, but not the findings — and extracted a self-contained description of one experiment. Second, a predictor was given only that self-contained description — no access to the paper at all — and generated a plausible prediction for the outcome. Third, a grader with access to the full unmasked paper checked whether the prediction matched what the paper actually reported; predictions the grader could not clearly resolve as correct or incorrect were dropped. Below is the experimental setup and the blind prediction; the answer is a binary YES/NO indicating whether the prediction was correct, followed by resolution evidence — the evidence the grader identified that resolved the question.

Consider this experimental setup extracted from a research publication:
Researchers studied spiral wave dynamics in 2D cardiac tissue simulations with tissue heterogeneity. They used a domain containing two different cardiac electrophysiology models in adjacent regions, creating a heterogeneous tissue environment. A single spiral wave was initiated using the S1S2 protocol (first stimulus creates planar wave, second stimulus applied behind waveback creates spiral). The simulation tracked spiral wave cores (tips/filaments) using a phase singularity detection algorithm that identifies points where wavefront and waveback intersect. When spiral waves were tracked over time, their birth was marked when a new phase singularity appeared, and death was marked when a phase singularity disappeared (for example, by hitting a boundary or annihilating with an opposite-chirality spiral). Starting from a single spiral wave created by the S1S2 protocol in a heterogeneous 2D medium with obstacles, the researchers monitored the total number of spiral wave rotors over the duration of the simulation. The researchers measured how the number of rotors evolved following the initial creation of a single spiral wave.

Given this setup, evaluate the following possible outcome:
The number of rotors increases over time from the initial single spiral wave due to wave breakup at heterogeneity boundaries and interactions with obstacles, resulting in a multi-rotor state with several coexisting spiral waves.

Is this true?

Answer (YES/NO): YES